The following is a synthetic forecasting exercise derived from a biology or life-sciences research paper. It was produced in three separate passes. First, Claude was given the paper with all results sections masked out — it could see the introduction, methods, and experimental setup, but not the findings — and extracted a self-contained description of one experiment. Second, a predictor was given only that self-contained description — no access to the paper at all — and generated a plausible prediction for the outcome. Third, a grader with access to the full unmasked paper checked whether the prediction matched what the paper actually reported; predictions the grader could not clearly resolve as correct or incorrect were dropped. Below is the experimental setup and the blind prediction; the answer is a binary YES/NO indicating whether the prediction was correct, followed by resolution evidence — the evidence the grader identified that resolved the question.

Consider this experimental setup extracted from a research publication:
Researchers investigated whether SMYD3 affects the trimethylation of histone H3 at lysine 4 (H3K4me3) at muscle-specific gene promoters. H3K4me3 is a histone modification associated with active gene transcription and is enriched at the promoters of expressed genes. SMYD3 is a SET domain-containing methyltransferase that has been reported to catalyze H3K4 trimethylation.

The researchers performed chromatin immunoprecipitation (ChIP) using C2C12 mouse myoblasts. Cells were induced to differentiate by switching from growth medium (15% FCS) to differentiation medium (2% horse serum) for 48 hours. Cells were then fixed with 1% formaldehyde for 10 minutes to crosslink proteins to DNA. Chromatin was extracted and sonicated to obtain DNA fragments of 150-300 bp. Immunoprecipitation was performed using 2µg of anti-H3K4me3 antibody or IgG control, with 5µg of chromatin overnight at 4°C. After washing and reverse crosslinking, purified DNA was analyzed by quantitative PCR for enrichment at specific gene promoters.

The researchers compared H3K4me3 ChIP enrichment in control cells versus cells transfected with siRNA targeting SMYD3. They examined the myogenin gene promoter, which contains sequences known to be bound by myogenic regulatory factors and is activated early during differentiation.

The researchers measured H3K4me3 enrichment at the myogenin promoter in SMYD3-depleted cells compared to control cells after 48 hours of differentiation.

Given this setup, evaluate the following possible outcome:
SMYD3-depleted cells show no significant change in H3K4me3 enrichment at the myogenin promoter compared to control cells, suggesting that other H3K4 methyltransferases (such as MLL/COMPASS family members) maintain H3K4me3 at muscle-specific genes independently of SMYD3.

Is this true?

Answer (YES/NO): YES